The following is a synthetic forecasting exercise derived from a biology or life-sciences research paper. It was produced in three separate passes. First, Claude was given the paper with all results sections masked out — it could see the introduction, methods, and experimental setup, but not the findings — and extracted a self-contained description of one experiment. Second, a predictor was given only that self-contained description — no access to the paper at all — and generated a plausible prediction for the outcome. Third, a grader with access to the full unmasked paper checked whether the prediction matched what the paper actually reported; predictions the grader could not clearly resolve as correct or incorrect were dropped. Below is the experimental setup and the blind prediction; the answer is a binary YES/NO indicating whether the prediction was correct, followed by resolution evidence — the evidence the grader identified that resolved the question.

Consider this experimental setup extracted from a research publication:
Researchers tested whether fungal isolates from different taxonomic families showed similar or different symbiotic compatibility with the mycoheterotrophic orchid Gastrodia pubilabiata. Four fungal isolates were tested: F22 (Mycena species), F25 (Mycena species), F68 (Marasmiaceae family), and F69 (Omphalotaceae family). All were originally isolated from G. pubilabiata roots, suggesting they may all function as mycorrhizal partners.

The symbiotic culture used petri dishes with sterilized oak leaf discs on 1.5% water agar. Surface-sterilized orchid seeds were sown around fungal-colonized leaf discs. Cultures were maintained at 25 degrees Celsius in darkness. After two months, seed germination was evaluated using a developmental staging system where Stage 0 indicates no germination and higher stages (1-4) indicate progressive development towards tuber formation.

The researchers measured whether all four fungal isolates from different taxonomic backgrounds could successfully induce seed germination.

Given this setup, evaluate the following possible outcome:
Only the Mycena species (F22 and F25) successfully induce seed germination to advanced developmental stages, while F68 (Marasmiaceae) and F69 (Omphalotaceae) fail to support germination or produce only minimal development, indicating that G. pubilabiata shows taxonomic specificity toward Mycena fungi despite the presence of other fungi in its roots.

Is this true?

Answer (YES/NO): NO